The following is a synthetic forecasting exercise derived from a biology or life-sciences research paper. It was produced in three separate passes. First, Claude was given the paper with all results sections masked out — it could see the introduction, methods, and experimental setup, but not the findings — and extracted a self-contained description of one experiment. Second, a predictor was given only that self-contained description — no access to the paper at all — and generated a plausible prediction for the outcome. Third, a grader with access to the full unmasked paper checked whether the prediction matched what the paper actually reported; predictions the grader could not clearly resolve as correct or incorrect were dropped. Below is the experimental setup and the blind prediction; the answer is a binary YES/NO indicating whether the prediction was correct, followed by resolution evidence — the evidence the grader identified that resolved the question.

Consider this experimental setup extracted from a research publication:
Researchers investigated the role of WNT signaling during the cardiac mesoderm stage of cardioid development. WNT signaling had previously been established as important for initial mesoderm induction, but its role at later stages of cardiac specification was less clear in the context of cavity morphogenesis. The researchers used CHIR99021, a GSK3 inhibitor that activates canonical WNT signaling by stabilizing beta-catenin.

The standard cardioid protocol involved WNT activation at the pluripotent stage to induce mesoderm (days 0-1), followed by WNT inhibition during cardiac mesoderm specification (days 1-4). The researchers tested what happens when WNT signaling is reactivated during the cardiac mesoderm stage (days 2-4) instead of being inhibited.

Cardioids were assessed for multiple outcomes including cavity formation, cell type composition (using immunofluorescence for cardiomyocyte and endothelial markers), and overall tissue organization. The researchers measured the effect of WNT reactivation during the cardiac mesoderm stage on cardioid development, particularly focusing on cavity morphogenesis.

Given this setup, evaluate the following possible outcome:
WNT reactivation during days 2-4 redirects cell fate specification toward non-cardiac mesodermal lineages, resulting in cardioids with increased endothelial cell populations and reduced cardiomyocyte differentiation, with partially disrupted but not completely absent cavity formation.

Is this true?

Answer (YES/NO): NO